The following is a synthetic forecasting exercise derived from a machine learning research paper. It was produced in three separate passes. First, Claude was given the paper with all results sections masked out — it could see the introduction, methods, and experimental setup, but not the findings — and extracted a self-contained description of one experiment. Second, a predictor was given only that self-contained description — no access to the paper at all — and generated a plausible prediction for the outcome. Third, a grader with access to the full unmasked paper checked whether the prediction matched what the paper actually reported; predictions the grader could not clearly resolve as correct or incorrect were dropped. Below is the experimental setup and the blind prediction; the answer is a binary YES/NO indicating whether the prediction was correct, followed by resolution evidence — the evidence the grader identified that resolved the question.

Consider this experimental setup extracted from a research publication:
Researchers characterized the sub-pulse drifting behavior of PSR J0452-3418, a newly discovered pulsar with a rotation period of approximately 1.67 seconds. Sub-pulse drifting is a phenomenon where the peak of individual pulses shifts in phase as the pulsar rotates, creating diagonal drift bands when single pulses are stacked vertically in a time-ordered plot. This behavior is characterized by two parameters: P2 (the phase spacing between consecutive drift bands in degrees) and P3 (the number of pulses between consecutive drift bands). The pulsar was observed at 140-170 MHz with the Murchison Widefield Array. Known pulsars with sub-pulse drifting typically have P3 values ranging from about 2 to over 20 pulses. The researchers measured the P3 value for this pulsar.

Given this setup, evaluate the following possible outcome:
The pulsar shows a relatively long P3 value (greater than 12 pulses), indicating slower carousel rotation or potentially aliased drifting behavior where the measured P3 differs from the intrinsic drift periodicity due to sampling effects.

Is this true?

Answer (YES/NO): NO